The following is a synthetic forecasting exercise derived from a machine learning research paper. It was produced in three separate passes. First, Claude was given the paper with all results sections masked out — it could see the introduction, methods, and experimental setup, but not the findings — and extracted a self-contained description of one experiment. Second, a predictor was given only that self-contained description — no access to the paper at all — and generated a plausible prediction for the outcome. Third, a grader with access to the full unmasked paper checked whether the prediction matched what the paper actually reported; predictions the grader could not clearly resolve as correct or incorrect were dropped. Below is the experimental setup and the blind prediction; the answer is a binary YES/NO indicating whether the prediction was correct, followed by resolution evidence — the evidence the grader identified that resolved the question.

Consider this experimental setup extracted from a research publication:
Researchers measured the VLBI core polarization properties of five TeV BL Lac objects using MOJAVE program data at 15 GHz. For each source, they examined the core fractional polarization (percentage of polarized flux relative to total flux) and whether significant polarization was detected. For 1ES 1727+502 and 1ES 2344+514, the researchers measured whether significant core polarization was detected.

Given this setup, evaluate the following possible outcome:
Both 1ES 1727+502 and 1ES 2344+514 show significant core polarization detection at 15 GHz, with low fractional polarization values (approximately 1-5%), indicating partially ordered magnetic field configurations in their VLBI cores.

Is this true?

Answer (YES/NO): NO